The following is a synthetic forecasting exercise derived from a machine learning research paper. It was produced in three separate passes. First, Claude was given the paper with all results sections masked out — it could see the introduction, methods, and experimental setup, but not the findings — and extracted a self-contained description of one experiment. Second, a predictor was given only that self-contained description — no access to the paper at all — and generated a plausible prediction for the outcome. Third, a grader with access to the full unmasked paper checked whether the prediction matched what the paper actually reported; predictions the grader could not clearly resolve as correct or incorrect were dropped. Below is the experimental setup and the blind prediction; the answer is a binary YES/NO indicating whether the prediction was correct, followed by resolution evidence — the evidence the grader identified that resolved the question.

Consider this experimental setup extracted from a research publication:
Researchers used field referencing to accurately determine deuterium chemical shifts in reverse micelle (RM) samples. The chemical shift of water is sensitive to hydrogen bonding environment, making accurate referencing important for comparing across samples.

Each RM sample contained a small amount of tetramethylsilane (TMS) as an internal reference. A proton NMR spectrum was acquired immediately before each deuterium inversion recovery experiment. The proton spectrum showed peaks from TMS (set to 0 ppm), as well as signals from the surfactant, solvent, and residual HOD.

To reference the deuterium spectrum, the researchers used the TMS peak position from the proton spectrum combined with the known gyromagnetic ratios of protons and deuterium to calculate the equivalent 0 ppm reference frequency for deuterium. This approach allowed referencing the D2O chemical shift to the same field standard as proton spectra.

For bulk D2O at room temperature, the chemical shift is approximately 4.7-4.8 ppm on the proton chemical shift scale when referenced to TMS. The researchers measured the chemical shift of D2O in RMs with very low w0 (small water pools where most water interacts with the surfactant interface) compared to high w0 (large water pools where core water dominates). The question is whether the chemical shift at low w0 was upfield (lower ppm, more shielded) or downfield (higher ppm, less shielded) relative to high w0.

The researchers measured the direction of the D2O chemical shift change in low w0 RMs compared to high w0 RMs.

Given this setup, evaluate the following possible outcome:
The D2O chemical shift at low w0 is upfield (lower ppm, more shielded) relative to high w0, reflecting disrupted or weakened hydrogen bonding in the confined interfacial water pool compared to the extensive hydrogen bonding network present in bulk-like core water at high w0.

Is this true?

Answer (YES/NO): YES